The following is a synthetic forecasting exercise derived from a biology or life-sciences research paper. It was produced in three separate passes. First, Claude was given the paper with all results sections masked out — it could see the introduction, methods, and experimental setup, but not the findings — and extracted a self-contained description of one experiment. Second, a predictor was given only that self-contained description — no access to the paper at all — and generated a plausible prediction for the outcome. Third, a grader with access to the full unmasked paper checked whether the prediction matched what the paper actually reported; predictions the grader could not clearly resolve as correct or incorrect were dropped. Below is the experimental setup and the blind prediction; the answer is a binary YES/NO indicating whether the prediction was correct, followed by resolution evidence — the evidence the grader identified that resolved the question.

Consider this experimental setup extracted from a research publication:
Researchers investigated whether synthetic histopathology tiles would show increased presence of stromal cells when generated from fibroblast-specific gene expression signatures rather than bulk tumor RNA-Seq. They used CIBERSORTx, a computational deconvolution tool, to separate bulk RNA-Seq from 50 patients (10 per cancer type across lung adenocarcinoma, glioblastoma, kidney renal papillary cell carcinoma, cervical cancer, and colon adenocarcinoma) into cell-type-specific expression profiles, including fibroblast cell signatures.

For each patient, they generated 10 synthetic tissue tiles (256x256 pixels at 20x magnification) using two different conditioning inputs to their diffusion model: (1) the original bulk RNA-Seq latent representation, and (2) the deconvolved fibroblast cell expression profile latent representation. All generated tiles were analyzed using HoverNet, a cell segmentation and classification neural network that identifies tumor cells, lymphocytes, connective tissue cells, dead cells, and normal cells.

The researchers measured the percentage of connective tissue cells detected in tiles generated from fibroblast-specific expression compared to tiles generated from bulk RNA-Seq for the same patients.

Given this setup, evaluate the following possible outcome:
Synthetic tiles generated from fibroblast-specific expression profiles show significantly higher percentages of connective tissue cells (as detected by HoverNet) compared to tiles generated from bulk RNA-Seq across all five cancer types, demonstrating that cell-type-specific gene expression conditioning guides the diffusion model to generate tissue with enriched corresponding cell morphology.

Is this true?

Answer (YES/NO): YES